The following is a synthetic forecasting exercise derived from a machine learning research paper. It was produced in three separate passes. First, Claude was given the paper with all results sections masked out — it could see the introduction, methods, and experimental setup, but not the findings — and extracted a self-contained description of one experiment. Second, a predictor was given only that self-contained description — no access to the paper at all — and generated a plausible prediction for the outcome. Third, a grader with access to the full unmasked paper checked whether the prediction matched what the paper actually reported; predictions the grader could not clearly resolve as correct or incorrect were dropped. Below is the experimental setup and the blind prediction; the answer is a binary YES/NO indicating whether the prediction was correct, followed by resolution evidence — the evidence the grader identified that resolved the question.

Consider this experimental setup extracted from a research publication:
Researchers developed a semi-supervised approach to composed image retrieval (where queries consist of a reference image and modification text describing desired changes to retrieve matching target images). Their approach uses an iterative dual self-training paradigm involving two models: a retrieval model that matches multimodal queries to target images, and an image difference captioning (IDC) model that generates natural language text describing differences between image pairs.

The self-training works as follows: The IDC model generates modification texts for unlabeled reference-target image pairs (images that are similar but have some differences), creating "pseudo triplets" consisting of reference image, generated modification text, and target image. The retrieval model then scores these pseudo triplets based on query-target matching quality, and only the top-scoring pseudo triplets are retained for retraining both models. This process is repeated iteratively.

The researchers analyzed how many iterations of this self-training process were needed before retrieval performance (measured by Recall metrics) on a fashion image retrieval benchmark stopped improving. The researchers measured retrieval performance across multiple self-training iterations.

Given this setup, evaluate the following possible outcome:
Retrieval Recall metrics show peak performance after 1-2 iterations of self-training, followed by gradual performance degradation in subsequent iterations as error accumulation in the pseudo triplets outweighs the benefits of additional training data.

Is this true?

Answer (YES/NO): NO